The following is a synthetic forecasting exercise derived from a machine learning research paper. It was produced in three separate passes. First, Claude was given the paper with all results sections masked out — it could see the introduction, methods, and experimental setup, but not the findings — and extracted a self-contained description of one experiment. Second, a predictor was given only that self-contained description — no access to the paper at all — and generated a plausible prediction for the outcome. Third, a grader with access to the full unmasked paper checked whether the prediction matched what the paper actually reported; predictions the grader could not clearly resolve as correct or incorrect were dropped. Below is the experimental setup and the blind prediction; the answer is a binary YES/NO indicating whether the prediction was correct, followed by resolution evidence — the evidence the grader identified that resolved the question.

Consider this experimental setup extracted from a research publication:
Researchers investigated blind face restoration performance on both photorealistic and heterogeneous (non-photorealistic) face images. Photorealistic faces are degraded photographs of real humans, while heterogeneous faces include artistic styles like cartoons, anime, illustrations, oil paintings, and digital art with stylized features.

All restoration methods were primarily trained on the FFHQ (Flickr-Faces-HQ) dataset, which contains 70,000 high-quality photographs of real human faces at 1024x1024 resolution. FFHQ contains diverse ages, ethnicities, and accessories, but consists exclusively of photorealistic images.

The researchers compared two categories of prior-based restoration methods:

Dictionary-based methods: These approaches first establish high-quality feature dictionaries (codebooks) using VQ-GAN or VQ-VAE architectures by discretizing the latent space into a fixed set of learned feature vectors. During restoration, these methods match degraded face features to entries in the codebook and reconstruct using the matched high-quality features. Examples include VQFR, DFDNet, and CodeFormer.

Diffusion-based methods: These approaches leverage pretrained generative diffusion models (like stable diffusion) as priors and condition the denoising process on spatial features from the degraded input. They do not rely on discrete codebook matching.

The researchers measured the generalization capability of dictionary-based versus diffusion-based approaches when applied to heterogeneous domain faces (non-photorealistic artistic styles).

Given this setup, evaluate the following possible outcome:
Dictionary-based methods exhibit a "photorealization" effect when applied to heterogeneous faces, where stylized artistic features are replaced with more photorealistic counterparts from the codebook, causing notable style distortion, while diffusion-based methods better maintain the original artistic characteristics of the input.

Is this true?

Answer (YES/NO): NO